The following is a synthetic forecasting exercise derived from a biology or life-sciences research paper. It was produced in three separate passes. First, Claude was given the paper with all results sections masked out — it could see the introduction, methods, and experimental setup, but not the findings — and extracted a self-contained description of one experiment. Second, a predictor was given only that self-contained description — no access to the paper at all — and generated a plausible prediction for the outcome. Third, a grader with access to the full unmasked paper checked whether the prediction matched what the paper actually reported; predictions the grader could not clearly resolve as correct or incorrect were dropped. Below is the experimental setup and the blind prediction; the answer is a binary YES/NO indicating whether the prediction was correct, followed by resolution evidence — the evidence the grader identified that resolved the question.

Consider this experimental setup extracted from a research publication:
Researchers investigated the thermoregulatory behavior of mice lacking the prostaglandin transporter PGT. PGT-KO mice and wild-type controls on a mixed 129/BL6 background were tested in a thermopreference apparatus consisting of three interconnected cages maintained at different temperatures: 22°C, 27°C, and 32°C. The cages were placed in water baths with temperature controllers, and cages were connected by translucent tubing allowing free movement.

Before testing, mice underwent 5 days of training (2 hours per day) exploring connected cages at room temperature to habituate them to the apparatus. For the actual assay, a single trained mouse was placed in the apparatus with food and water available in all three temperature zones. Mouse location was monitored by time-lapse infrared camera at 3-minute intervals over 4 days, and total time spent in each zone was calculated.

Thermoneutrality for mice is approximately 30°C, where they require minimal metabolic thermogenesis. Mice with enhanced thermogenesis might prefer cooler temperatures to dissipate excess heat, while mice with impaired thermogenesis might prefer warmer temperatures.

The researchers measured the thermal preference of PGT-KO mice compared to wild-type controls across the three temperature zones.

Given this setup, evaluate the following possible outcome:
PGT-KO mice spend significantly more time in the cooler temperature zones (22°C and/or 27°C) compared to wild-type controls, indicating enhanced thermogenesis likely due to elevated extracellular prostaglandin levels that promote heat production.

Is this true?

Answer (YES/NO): YES